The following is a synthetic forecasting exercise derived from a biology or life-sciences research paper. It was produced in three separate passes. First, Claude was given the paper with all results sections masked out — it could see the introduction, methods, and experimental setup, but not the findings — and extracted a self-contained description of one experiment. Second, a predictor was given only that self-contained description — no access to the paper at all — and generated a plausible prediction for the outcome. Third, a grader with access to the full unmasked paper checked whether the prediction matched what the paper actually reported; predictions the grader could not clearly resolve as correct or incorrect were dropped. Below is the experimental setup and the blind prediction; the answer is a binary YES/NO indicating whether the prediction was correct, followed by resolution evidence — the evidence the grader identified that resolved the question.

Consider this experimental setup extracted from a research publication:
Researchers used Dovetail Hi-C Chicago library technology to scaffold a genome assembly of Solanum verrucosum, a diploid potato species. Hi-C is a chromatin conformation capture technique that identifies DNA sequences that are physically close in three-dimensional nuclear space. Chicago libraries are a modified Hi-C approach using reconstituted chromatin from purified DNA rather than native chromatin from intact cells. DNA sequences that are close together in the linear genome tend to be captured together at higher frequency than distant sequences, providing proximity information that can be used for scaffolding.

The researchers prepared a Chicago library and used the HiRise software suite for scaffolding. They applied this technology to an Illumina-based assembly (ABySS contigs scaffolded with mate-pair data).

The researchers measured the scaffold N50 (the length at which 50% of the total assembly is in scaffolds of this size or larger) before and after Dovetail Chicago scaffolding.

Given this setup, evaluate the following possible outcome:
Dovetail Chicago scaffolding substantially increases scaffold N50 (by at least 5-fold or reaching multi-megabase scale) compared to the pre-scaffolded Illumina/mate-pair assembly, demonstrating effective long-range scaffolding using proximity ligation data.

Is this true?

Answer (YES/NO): YES